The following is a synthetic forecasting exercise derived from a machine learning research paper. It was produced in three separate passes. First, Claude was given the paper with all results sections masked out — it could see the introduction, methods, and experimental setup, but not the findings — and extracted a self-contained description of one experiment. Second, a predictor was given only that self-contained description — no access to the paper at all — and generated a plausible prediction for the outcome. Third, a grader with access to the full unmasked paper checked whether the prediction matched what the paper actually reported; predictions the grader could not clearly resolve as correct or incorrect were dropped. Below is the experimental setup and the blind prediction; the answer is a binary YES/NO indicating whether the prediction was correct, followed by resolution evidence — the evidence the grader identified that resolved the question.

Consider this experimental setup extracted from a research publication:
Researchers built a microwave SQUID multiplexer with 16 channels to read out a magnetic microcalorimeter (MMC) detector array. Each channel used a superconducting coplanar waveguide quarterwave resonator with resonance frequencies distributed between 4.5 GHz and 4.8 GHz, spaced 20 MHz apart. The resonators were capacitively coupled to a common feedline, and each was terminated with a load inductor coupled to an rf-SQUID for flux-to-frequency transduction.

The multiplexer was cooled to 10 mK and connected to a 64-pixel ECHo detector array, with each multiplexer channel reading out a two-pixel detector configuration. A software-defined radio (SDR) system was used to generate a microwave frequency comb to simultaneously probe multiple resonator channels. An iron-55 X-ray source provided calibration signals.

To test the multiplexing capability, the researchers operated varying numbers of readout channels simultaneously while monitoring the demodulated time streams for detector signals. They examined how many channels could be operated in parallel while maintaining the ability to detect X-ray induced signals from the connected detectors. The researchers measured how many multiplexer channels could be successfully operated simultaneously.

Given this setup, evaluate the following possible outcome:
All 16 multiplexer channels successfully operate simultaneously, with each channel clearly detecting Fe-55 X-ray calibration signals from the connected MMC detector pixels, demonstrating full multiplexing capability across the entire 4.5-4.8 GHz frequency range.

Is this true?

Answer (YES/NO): NO